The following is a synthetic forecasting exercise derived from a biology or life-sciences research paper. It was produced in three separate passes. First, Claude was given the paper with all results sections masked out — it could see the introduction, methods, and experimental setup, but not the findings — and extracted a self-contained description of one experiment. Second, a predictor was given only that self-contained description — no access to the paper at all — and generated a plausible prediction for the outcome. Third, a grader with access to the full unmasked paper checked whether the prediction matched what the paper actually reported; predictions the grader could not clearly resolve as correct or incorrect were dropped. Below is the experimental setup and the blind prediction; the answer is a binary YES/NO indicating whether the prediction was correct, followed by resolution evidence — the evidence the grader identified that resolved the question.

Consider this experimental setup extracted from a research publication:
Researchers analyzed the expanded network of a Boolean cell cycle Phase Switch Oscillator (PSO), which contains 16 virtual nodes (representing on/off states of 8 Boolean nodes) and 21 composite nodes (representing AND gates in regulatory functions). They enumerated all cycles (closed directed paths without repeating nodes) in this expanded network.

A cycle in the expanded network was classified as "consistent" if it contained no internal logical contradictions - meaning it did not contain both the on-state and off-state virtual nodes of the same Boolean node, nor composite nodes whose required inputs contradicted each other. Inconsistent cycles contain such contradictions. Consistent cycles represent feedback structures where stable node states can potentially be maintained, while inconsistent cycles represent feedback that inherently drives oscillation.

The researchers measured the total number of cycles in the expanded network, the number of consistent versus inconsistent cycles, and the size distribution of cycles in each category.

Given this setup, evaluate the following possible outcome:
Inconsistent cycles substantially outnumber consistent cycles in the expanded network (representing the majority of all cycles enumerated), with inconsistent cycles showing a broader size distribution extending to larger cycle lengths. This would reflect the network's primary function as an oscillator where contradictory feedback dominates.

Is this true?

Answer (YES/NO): YES